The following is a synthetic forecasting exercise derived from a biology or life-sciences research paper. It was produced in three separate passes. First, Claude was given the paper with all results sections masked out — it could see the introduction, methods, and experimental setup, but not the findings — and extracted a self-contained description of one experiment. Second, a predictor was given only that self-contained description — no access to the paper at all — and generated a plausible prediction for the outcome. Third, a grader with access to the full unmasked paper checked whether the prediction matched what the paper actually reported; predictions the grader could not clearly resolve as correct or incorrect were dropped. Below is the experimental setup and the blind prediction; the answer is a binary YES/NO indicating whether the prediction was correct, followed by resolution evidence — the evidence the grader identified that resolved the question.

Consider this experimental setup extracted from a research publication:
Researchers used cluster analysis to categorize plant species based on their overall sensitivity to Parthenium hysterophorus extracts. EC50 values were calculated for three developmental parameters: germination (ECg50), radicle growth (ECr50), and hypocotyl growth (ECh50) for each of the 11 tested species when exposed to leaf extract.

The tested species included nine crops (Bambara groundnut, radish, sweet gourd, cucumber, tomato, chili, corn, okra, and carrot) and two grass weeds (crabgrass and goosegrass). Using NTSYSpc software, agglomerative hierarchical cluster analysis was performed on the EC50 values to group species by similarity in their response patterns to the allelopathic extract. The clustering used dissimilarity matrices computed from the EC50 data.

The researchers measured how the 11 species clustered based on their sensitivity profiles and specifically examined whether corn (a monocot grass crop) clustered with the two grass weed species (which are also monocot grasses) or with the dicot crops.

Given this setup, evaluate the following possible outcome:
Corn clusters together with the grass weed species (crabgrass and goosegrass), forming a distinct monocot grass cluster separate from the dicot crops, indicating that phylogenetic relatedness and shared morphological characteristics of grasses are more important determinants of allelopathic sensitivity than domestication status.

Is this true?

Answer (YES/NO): NO